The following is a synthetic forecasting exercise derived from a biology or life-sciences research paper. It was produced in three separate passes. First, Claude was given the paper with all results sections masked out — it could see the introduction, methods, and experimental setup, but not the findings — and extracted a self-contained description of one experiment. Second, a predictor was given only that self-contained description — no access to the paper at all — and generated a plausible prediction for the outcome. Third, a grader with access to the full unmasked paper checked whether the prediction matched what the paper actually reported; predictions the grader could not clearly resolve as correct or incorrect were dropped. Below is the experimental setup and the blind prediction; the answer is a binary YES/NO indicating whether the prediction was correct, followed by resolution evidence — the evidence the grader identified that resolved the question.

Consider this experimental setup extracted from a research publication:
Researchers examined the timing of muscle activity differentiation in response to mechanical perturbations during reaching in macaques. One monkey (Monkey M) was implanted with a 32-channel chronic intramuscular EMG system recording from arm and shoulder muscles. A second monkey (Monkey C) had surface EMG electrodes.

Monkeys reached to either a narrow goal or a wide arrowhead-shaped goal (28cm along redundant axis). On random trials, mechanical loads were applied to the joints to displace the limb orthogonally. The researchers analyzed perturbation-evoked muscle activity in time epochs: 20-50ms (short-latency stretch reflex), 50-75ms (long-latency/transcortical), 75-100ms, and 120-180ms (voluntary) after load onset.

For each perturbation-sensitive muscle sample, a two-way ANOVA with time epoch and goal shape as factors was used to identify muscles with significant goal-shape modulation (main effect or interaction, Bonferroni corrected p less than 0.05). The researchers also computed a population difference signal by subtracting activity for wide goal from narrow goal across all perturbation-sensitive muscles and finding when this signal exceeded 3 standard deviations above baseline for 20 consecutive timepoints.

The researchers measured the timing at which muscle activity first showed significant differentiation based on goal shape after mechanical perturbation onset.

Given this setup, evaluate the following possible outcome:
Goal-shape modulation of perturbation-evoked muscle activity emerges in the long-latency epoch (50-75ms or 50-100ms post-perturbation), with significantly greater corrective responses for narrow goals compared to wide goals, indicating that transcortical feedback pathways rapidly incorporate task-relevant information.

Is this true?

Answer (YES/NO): NO